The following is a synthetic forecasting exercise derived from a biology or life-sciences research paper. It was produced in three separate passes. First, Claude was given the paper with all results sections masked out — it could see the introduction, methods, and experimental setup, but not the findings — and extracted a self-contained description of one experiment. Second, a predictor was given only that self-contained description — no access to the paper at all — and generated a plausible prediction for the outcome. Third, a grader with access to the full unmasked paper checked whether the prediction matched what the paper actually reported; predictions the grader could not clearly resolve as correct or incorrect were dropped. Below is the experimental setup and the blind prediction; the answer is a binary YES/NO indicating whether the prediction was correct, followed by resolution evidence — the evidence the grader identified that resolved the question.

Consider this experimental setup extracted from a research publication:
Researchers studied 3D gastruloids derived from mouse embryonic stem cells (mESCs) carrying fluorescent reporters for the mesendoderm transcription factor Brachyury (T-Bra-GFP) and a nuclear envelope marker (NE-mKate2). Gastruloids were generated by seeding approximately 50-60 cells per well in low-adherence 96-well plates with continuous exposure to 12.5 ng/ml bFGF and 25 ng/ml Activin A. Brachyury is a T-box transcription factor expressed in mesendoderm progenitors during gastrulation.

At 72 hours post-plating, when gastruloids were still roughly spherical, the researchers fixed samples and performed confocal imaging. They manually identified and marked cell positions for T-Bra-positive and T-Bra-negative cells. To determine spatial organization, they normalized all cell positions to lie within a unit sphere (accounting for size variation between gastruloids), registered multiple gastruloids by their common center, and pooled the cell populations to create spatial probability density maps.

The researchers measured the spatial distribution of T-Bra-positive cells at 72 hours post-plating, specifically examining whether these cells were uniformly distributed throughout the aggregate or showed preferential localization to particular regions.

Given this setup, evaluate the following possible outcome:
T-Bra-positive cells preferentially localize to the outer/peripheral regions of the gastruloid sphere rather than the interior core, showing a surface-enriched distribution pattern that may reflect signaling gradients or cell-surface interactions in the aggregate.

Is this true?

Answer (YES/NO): YES